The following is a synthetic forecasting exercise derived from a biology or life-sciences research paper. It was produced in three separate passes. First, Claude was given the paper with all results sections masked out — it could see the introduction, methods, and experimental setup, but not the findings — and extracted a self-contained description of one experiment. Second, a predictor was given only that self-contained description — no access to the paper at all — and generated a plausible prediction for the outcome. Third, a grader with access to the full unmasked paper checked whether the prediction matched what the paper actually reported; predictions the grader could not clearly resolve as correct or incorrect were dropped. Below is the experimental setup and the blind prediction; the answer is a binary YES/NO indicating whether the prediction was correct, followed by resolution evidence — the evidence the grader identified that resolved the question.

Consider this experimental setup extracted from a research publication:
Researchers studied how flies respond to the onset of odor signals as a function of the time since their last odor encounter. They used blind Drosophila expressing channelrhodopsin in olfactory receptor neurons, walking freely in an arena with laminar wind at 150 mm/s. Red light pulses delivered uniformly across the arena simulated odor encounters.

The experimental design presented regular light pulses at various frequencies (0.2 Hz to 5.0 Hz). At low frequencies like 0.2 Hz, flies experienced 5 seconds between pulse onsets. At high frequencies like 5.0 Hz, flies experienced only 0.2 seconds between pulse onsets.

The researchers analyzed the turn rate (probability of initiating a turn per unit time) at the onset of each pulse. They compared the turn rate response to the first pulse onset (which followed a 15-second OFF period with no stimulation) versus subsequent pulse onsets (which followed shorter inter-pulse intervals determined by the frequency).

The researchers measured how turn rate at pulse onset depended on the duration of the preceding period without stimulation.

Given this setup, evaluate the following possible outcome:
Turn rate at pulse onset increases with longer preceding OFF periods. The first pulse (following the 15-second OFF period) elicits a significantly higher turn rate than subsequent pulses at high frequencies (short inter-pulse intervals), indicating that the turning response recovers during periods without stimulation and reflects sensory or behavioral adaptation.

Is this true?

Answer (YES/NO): YES